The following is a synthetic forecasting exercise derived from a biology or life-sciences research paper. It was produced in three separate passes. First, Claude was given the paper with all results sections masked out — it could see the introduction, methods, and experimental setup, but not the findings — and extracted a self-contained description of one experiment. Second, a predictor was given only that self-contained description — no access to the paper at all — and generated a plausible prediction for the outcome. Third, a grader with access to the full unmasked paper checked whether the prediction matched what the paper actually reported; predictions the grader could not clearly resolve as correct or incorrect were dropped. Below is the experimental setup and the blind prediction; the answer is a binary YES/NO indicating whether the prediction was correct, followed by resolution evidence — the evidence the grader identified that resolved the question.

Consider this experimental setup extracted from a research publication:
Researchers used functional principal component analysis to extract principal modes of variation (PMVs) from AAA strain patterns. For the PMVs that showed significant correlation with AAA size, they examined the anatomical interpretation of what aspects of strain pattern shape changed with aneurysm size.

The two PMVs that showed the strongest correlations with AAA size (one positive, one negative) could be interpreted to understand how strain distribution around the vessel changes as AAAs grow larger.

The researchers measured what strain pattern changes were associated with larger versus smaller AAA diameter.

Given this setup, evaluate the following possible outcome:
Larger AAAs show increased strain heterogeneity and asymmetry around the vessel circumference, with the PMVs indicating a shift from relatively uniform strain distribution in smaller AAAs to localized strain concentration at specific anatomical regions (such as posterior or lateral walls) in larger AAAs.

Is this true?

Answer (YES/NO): NO